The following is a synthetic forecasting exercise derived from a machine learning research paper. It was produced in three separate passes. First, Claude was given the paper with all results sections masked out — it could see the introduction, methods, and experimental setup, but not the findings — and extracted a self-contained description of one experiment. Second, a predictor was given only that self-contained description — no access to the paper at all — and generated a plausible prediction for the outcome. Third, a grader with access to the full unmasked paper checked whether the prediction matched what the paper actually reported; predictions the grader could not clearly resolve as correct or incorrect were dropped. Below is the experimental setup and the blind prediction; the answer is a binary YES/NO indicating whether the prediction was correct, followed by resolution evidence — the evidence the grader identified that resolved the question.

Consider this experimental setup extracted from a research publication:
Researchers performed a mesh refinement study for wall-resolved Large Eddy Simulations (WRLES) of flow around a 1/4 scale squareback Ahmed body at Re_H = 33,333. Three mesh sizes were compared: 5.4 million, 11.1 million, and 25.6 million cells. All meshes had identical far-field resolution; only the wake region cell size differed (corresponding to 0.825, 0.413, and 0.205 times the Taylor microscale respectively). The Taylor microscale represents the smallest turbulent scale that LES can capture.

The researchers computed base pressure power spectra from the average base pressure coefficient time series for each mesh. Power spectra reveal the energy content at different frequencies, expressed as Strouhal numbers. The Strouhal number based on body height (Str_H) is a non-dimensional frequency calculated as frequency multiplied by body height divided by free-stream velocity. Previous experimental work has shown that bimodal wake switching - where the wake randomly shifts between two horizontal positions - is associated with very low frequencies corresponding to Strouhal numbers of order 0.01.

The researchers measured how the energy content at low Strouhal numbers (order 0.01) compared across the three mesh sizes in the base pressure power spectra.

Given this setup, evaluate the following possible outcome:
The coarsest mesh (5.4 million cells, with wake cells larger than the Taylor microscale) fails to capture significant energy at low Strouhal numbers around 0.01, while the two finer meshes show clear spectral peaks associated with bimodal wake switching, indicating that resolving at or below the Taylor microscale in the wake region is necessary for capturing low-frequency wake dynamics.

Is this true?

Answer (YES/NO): YES